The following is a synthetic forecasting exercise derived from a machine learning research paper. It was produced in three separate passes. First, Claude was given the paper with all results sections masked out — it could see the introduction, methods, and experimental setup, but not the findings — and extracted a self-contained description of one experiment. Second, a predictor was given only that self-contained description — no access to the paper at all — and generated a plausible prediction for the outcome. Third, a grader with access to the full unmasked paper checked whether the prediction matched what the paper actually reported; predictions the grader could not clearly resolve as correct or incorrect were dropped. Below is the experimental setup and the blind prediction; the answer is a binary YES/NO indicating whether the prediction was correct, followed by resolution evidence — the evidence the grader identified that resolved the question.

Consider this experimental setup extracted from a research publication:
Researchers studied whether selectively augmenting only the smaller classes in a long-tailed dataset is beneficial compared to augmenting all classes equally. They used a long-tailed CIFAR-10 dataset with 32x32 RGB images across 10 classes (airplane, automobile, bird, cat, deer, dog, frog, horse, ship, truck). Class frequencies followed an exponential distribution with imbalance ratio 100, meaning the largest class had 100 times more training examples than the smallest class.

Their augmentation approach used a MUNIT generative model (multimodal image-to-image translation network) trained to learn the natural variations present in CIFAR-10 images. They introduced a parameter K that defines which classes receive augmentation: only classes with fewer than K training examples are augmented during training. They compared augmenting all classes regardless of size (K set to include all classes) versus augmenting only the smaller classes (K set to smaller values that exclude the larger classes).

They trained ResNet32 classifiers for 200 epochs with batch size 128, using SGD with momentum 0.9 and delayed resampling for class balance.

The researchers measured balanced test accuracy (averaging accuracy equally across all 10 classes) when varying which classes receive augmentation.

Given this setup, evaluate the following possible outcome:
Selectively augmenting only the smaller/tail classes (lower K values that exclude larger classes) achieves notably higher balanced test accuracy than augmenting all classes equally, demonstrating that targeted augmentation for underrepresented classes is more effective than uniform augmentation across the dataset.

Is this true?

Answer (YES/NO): YES